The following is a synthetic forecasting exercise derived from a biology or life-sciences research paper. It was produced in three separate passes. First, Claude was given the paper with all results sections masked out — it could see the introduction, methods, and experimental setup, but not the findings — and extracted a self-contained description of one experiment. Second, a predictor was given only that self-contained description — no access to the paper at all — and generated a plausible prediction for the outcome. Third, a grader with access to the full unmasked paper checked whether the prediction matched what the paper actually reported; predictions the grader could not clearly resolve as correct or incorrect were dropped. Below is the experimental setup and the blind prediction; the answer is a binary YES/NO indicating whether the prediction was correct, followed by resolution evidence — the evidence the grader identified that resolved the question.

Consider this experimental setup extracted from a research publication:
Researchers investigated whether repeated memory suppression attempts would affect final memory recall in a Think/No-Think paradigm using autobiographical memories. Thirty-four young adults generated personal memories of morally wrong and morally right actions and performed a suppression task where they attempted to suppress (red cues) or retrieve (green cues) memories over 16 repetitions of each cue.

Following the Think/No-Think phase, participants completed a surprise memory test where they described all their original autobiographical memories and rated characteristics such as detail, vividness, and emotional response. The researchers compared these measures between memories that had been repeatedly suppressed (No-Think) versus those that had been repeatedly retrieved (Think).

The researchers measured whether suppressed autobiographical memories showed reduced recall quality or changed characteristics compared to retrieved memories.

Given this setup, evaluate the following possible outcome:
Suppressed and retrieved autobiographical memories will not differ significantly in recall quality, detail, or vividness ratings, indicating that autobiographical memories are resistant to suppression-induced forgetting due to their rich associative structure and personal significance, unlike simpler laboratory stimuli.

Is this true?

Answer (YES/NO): YES